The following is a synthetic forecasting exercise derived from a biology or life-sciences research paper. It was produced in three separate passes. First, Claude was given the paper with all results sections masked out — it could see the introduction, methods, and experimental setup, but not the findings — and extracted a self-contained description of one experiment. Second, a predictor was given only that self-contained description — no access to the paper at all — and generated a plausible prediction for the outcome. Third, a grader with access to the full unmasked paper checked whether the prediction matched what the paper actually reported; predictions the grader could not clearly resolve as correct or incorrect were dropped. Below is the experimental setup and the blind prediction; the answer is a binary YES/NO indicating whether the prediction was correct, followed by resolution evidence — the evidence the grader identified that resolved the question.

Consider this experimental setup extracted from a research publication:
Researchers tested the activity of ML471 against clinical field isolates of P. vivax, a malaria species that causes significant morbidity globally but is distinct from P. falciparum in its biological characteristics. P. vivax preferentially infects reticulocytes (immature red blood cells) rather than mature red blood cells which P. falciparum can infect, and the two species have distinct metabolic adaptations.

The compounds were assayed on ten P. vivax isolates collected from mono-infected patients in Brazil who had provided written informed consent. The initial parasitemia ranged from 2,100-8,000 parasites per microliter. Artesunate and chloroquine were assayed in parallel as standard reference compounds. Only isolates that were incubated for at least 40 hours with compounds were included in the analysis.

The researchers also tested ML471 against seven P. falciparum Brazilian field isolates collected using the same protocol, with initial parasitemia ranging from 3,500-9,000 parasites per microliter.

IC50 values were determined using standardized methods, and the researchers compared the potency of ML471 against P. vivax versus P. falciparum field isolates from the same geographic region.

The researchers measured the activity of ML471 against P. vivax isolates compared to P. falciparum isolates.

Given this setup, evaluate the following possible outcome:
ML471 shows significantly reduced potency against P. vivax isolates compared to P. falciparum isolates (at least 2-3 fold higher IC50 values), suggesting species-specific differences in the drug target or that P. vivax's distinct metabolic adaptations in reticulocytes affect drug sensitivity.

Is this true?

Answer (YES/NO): NO